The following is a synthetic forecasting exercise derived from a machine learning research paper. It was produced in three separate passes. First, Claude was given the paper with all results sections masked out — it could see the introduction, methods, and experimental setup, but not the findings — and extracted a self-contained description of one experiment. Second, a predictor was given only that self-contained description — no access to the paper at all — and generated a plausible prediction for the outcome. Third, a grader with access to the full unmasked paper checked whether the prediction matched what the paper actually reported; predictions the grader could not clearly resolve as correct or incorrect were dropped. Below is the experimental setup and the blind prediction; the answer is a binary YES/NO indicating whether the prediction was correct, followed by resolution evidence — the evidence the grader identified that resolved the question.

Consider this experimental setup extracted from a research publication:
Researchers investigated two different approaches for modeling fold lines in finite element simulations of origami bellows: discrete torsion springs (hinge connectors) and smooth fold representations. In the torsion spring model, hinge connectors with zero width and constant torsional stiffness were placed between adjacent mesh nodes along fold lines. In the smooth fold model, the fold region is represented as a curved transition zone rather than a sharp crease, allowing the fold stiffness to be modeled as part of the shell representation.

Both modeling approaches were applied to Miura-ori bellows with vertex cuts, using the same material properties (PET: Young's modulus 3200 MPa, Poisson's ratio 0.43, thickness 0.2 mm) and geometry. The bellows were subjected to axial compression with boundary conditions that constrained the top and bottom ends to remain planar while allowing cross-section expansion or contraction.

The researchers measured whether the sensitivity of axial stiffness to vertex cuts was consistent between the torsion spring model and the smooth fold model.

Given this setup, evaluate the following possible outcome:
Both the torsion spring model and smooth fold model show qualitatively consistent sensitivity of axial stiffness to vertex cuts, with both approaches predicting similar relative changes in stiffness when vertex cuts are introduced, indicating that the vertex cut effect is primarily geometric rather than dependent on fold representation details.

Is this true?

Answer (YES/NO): YES